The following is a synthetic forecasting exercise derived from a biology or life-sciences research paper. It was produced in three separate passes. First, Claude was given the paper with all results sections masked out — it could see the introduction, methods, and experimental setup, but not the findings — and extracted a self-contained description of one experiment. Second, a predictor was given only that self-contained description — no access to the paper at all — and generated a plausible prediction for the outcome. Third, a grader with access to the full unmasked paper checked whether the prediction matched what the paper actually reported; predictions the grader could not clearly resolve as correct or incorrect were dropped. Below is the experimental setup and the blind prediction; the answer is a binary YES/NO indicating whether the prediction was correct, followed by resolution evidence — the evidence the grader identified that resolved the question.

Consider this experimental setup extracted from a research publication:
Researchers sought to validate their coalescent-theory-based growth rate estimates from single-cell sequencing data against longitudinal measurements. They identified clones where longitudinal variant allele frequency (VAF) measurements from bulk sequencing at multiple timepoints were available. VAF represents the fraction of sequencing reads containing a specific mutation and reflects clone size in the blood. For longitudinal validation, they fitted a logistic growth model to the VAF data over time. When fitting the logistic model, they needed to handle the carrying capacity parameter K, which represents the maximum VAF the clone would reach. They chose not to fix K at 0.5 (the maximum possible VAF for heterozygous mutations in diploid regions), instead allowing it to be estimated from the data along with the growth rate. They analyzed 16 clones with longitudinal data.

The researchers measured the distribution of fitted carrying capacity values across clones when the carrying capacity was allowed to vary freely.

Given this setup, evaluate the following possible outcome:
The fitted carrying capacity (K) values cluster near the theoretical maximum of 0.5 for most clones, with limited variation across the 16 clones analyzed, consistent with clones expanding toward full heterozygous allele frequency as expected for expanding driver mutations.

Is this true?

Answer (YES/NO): NO